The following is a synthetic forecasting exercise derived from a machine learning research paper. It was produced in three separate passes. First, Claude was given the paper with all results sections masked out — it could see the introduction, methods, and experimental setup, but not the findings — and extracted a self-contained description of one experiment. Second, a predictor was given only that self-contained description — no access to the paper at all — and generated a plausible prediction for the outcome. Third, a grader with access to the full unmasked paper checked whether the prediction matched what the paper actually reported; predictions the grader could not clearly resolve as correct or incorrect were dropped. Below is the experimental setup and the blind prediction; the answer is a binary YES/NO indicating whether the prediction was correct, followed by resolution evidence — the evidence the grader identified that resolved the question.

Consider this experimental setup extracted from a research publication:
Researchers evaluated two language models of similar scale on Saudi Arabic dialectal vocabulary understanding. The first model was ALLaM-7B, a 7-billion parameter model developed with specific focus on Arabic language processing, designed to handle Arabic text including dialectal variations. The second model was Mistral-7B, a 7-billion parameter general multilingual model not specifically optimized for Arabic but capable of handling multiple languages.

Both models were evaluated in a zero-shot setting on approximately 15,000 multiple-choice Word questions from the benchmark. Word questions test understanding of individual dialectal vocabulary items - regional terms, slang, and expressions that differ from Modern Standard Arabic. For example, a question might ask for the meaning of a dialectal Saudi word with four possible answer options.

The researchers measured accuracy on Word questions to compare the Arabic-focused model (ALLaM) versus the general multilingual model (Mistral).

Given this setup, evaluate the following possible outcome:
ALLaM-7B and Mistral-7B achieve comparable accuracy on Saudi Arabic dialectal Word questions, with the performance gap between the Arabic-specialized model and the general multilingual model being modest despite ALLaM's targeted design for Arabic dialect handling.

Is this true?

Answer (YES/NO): NO